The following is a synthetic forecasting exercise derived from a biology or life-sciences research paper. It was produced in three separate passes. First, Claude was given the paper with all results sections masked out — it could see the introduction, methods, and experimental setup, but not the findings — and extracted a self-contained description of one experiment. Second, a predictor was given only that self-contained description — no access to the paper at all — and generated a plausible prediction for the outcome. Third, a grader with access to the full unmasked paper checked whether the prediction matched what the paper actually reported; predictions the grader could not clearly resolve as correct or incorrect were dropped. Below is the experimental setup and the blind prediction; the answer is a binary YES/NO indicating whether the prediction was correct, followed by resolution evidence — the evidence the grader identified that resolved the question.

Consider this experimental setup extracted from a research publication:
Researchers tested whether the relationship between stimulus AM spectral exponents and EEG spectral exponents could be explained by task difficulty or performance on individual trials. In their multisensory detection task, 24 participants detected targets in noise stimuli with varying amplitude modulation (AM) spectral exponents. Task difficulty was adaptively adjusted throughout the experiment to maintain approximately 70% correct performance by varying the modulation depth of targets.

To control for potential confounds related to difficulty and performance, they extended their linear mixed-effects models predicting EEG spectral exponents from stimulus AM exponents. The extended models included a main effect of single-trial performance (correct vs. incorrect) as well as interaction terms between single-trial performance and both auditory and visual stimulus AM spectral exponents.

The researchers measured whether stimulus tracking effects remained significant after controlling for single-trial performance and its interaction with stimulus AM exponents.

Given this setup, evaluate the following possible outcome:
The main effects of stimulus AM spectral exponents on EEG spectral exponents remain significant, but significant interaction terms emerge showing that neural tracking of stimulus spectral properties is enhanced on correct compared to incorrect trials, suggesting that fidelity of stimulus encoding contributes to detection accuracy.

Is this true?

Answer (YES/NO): NO